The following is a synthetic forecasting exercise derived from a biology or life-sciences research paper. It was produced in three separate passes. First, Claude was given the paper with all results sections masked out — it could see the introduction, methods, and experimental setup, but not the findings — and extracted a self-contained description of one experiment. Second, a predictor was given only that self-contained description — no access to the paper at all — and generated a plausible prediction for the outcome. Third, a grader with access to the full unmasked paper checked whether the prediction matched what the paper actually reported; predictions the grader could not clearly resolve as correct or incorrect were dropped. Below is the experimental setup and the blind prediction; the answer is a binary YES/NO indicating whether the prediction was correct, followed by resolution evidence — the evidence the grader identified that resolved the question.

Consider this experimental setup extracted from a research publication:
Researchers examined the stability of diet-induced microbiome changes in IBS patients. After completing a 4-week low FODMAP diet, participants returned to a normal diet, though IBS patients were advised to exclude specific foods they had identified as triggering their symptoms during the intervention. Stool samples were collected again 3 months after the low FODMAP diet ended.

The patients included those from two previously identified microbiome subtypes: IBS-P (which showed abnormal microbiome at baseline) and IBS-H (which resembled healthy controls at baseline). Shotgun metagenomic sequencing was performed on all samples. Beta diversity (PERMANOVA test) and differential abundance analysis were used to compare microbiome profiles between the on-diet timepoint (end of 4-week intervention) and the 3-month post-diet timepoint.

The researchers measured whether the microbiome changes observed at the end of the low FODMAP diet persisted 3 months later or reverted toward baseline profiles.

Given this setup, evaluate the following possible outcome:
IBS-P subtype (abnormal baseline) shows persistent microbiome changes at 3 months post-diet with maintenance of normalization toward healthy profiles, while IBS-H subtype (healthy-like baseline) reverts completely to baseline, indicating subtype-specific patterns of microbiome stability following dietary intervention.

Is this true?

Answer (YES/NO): NO